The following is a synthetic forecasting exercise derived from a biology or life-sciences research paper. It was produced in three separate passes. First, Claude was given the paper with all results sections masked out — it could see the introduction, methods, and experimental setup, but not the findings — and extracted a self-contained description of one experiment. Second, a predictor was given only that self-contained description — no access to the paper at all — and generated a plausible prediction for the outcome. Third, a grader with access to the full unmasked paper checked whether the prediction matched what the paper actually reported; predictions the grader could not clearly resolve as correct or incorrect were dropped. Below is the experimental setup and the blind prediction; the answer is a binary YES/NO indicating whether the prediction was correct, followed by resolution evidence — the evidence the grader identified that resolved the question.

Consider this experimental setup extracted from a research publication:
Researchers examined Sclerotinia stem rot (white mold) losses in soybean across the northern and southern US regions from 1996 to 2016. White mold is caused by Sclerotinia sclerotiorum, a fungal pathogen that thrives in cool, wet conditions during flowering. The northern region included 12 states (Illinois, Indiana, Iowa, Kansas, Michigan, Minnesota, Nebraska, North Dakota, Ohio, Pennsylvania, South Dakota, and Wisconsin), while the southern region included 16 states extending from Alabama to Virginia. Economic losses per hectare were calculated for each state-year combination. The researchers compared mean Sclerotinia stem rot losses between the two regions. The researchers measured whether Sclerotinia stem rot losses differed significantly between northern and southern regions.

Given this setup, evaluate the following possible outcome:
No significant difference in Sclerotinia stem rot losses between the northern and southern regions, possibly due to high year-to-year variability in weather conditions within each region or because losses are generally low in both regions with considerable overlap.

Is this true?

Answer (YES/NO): NO